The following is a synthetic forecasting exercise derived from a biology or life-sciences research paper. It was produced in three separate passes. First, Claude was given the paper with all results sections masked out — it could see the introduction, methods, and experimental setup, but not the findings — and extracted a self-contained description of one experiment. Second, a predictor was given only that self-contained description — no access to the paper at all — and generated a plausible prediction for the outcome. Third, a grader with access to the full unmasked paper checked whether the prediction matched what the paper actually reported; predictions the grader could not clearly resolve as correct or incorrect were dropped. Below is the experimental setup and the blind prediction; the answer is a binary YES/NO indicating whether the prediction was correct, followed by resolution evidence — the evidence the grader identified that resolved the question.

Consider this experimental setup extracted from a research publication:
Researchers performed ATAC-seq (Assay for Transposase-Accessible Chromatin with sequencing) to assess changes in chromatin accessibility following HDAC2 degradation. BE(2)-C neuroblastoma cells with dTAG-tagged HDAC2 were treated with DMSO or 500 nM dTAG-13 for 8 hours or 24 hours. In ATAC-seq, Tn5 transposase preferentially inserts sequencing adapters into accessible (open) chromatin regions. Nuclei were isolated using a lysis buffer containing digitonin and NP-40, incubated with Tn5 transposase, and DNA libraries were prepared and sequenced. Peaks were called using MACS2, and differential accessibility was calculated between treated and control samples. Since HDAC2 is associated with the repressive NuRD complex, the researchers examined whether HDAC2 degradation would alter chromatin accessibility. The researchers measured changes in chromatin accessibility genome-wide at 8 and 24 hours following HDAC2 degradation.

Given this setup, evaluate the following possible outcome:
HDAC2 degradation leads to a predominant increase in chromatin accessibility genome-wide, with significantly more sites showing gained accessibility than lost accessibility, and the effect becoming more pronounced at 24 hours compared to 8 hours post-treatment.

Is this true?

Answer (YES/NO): NO